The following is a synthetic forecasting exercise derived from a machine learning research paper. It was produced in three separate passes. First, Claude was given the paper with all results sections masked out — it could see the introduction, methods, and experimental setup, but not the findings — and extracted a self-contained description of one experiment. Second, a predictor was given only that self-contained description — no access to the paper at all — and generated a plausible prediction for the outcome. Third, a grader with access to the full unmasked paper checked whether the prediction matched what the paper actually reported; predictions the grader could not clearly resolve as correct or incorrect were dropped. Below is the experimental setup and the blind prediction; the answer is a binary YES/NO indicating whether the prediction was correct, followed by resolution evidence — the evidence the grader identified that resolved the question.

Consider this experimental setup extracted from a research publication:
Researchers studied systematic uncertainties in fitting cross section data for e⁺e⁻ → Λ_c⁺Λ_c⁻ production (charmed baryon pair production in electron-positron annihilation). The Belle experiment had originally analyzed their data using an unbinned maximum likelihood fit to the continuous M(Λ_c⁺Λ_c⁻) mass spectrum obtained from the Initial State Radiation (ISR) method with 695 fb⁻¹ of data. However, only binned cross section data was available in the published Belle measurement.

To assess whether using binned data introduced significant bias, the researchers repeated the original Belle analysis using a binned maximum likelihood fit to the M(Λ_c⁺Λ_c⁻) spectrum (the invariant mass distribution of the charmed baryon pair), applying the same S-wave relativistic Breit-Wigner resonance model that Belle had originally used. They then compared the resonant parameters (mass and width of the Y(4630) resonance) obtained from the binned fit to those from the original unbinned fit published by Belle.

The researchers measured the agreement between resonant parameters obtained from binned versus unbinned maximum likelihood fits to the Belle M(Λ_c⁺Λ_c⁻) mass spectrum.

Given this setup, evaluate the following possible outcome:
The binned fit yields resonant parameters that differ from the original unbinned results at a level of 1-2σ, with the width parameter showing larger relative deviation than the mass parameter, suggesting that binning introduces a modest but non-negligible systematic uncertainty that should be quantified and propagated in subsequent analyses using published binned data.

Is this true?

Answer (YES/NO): NO